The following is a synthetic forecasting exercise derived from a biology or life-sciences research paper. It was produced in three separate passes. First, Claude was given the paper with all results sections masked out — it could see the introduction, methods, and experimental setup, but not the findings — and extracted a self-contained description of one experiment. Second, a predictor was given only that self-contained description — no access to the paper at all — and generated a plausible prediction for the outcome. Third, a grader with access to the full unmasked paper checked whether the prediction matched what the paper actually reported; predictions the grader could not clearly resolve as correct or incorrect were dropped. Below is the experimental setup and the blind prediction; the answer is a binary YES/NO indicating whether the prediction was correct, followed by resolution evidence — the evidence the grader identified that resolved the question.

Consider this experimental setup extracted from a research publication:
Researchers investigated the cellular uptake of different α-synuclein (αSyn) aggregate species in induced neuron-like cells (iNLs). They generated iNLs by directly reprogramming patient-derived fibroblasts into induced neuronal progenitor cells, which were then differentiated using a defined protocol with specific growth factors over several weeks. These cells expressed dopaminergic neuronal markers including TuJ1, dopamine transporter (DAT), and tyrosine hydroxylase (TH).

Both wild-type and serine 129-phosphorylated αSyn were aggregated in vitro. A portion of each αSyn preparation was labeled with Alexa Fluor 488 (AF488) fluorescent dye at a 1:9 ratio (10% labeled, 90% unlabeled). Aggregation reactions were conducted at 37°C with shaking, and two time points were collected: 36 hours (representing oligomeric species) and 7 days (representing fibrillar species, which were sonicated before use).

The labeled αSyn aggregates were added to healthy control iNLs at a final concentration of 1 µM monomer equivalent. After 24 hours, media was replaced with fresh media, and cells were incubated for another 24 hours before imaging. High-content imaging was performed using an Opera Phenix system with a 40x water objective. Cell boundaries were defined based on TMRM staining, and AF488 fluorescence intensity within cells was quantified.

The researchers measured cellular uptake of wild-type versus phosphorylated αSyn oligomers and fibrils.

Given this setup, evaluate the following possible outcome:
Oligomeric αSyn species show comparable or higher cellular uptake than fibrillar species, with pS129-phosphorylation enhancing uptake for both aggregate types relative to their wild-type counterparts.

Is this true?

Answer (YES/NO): NO